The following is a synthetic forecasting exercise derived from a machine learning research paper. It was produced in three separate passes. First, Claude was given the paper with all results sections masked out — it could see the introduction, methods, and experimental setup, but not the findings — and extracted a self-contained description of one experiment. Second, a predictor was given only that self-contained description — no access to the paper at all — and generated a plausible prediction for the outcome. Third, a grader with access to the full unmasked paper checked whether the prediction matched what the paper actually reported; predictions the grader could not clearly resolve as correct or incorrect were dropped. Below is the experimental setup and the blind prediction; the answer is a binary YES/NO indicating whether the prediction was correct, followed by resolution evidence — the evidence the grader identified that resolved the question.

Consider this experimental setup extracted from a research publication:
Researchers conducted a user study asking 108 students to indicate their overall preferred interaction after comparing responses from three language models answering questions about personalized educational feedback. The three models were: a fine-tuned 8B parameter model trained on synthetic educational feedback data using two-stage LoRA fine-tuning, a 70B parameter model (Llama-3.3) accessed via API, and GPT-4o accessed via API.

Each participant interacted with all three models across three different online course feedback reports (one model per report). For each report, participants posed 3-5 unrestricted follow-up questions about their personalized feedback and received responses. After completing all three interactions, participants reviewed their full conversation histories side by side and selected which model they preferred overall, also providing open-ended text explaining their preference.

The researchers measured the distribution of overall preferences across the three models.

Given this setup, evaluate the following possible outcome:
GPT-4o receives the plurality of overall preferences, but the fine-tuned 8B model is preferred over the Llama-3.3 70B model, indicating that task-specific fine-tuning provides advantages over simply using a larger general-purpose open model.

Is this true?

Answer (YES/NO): NO